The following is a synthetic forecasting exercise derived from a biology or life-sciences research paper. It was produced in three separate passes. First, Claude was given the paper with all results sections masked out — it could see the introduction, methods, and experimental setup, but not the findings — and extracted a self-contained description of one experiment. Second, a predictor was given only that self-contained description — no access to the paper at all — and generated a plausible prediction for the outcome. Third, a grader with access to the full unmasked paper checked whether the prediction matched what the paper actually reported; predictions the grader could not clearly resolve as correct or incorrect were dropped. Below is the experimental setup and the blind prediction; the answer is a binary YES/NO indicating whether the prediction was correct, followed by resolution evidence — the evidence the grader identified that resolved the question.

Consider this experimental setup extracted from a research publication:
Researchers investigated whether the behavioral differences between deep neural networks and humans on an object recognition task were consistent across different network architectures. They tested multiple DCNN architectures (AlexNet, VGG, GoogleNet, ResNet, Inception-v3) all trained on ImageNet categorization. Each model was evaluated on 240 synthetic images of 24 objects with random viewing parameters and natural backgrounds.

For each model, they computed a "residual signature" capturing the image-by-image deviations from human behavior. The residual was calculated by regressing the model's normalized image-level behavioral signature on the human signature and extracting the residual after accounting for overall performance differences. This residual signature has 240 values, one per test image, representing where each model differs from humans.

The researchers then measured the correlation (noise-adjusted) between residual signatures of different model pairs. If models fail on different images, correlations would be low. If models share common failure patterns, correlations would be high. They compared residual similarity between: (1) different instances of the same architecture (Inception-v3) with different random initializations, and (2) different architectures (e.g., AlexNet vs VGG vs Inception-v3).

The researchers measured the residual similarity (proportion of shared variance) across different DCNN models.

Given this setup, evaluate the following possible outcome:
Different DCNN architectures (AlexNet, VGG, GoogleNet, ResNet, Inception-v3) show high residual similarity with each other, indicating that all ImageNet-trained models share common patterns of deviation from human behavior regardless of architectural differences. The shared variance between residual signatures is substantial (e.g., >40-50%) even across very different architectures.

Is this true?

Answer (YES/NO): YES